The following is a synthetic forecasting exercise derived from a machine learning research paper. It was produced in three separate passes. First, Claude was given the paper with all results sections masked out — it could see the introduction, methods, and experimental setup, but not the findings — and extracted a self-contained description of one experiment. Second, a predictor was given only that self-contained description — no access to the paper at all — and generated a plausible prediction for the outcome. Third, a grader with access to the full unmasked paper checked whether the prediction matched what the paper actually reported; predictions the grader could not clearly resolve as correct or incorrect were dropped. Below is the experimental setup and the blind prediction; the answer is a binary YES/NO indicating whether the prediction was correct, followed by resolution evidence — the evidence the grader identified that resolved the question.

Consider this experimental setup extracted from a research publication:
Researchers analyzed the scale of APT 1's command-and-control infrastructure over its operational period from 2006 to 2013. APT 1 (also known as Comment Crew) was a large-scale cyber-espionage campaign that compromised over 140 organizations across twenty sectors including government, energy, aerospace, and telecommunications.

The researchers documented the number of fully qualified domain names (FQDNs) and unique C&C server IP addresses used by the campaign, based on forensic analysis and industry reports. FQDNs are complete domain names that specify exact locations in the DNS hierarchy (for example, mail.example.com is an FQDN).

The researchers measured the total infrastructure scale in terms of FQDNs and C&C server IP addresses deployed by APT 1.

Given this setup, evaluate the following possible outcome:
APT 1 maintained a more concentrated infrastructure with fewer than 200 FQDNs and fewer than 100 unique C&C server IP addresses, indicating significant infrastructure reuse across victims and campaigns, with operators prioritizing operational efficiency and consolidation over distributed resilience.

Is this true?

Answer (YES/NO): NO